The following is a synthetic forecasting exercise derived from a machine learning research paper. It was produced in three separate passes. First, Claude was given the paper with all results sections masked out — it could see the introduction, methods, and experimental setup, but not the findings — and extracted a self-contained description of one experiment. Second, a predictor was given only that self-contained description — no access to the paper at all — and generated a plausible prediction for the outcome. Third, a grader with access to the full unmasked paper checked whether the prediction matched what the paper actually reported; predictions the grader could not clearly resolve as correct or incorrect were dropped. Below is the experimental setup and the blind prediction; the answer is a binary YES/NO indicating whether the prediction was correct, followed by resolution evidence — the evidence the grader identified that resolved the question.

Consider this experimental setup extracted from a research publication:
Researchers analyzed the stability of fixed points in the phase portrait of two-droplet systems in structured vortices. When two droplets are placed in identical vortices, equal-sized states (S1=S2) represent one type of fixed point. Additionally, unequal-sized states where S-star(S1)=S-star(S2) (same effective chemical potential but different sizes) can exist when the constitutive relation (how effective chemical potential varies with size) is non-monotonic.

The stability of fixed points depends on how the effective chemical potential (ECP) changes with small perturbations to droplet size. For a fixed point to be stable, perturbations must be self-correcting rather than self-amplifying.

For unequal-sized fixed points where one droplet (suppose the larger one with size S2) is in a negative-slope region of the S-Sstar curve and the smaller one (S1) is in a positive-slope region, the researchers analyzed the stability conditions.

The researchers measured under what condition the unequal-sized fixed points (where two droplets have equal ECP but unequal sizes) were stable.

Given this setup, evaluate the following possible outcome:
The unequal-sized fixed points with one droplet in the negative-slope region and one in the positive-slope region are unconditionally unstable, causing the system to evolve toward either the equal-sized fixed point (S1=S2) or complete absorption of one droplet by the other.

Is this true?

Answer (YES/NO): NO